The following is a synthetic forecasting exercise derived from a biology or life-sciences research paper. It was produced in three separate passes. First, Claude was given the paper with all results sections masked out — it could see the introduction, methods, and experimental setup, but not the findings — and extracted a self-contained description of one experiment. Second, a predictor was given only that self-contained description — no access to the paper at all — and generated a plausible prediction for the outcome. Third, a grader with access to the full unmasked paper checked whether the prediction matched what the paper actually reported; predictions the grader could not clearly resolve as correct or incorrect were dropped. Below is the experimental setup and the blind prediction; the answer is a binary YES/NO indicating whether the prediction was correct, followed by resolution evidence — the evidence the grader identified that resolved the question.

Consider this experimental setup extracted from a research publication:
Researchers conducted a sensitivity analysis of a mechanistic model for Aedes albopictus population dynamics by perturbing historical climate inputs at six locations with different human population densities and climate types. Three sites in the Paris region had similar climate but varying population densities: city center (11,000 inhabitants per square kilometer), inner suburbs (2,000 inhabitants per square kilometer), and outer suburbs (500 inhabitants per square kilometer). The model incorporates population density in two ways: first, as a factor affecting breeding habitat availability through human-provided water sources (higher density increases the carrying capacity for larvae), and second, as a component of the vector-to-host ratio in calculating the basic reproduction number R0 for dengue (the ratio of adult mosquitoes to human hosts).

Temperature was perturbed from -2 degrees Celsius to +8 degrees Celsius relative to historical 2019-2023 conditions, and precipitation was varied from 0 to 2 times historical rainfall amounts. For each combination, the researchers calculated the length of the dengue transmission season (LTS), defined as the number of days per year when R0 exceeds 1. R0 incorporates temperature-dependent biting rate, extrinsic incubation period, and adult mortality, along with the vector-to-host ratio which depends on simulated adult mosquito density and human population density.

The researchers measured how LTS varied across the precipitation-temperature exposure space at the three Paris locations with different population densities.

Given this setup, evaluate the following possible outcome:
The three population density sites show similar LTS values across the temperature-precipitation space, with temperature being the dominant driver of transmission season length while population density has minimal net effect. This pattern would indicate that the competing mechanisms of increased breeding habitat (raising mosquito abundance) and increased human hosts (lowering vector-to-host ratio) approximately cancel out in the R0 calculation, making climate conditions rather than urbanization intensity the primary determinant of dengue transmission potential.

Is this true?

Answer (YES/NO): NO